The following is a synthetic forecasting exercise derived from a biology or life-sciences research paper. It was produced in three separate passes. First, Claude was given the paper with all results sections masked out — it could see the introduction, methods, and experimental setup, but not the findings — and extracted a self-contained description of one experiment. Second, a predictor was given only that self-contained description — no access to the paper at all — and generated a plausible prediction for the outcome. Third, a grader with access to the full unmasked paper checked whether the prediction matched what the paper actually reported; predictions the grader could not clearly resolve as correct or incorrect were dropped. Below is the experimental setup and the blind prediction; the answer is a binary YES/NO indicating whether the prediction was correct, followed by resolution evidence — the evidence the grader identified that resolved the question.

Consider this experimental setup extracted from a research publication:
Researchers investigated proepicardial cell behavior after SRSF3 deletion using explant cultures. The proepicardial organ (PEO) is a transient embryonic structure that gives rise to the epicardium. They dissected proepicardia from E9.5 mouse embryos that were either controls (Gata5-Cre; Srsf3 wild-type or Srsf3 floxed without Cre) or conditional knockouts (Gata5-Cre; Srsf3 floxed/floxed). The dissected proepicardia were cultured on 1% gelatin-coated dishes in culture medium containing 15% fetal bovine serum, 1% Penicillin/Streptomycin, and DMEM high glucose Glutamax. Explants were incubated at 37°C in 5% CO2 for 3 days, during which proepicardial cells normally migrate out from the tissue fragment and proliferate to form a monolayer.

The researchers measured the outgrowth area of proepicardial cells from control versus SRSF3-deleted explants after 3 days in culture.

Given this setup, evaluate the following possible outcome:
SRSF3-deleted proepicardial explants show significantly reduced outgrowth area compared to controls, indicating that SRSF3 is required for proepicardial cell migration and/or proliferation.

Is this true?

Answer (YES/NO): YES